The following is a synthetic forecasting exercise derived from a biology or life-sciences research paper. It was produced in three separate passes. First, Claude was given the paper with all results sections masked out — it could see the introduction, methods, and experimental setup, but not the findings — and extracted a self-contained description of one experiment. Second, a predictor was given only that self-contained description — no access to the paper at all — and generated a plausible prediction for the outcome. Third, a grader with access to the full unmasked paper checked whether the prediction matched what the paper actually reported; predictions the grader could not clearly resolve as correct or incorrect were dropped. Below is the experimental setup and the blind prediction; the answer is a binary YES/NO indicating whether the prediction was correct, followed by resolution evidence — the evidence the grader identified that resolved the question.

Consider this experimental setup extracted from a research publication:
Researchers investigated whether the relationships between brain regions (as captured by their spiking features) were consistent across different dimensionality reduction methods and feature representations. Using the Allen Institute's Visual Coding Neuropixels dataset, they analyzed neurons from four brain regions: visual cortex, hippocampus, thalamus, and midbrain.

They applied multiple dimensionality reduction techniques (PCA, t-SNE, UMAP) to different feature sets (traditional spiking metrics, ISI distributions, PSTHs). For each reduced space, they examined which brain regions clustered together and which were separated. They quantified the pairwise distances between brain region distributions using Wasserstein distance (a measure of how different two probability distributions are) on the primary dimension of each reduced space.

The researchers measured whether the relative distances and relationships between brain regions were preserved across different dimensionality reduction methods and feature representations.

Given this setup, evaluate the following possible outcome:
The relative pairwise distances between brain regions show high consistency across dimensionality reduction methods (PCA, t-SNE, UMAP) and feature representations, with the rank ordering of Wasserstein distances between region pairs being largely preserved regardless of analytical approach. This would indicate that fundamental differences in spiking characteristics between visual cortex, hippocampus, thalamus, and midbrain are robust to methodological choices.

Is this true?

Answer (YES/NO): NO